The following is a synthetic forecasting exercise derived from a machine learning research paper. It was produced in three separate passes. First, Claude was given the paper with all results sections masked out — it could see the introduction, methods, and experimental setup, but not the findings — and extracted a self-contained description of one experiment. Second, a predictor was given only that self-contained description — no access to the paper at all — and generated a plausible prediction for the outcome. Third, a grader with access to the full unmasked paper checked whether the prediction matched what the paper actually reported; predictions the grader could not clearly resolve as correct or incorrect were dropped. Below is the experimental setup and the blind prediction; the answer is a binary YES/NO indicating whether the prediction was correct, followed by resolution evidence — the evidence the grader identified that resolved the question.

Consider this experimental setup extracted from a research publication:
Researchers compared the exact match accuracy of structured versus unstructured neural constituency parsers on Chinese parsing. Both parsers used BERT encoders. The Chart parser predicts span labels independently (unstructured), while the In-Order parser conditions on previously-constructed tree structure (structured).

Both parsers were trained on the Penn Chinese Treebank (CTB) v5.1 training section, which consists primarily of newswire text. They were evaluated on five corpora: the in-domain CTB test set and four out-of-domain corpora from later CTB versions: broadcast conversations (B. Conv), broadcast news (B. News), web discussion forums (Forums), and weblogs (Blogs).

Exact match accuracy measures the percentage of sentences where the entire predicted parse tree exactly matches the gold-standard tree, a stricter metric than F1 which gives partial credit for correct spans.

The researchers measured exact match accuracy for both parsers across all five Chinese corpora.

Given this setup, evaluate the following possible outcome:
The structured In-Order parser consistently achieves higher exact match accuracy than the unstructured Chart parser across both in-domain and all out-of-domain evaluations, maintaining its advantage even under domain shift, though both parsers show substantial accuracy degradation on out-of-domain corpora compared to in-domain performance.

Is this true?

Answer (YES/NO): YES